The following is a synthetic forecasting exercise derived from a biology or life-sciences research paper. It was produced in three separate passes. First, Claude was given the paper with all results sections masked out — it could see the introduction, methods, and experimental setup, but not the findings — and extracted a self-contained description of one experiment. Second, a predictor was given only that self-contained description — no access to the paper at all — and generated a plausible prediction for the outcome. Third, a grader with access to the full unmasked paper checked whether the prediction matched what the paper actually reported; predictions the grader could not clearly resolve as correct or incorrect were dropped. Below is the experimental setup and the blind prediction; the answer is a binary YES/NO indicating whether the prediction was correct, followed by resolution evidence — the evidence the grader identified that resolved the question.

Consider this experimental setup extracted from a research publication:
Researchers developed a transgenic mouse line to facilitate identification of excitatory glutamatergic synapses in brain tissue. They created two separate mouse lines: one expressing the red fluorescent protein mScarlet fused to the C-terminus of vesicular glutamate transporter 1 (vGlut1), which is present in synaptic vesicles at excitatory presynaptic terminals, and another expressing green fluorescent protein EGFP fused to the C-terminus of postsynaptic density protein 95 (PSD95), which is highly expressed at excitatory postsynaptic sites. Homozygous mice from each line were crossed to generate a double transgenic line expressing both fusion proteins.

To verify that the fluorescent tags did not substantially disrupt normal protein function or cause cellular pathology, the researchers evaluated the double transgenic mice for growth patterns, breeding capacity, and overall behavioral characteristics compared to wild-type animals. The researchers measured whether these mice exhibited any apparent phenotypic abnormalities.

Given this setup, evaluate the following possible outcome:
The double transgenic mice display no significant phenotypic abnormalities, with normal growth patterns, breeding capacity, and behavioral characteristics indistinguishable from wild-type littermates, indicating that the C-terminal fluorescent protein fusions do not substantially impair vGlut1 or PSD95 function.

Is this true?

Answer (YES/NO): YES